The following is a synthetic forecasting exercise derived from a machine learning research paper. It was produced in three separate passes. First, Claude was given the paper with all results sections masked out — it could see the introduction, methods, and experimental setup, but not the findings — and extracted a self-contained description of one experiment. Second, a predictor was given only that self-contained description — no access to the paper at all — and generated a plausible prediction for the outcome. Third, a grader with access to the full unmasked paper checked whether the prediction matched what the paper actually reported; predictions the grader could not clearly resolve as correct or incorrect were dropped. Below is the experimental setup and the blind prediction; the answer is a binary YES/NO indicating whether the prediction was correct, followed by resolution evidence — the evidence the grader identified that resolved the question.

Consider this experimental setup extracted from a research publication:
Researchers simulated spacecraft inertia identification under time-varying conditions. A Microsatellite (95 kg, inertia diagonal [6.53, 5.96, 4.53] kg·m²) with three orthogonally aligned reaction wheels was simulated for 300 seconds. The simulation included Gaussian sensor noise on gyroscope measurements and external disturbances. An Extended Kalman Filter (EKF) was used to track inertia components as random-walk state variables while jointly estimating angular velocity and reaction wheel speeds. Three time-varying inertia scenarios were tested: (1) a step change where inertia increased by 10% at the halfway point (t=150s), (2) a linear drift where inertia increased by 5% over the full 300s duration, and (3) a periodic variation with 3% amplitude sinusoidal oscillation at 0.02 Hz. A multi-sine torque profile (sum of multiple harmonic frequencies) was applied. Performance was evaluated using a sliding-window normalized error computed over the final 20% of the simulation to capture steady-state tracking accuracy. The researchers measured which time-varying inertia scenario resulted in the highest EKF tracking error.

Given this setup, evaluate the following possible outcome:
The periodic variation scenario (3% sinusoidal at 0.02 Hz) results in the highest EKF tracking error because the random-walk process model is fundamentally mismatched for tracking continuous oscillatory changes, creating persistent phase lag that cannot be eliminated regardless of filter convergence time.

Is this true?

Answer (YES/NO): NO